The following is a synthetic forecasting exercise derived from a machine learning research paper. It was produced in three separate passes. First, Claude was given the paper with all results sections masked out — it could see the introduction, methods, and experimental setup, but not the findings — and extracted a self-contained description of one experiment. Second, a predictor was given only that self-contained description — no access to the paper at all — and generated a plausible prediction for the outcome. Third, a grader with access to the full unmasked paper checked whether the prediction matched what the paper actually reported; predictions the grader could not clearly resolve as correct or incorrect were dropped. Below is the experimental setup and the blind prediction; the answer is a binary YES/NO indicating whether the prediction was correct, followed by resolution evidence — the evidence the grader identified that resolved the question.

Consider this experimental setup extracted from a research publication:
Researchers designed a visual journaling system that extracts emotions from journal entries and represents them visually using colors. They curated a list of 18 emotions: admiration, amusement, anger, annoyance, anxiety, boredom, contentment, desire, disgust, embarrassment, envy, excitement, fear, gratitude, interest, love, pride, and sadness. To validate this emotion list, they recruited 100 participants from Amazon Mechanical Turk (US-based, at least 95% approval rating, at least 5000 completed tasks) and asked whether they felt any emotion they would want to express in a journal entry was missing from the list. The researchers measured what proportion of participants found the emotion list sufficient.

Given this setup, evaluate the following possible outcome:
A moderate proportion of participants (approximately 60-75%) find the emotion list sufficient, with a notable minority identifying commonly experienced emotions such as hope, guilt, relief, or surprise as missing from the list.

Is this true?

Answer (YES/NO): NO